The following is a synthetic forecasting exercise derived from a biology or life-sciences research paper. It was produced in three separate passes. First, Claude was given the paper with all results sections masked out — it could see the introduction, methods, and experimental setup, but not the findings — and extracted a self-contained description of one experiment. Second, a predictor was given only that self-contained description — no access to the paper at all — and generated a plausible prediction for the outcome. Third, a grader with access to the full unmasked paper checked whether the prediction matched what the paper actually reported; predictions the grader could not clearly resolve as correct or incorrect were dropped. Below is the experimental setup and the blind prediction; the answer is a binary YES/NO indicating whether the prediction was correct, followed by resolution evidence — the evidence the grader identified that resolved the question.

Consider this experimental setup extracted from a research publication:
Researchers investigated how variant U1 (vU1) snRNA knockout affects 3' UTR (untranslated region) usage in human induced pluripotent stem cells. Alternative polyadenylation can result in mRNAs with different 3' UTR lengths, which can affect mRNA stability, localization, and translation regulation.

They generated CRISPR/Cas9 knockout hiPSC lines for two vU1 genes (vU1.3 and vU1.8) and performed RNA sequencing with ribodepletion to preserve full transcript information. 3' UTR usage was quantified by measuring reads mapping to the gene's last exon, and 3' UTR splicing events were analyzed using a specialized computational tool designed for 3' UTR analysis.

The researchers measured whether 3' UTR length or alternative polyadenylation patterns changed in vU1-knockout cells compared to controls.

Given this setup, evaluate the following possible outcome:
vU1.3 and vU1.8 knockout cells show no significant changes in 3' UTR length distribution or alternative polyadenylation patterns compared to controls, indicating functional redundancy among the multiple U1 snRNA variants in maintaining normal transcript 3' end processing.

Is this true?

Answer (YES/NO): NO